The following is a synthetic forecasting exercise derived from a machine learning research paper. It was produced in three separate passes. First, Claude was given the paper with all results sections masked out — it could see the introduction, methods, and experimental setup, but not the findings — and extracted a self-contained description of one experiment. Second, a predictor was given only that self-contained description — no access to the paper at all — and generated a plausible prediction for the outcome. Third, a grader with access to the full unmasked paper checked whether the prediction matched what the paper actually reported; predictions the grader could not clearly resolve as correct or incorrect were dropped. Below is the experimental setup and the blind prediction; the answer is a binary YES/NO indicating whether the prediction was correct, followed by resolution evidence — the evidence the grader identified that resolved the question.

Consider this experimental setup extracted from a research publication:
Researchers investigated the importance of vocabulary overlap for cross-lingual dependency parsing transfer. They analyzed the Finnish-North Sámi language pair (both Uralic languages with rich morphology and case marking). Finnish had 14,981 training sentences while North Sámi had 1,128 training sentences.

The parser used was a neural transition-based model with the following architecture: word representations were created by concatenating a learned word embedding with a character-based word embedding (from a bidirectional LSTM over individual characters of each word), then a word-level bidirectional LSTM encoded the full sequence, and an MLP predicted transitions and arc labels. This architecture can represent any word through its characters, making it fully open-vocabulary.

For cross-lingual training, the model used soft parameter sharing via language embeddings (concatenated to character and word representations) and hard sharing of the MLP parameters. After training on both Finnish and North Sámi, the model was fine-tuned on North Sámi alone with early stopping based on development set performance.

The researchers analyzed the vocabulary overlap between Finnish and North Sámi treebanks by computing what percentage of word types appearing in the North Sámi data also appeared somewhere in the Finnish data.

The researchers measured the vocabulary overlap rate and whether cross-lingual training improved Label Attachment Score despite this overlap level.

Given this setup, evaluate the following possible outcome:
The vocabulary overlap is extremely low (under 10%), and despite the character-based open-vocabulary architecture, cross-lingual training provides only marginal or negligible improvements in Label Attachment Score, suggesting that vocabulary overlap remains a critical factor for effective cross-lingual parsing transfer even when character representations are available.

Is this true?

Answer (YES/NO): NO